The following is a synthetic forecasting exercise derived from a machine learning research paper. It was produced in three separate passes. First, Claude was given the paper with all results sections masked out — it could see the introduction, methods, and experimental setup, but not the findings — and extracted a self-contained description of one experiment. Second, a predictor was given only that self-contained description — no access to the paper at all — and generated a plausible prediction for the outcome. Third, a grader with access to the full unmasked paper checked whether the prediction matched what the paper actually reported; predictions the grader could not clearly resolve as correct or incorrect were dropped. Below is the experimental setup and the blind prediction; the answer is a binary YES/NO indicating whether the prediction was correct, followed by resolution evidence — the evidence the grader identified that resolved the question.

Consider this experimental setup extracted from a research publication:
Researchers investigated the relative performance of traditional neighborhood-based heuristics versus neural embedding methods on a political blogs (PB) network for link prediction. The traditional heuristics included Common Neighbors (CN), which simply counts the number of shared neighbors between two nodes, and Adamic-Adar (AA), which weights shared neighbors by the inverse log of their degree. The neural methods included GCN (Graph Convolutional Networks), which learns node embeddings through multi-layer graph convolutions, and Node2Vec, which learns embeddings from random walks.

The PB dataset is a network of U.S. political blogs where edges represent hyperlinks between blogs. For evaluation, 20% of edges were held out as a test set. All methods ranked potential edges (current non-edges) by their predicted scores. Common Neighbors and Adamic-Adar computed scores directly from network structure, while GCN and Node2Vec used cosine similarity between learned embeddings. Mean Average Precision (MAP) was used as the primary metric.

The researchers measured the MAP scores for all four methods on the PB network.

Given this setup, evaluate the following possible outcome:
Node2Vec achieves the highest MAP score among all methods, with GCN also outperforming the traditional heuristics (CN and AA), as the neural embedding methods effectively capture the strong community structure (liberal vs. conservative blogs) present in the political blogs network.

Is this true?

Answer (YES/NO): NO